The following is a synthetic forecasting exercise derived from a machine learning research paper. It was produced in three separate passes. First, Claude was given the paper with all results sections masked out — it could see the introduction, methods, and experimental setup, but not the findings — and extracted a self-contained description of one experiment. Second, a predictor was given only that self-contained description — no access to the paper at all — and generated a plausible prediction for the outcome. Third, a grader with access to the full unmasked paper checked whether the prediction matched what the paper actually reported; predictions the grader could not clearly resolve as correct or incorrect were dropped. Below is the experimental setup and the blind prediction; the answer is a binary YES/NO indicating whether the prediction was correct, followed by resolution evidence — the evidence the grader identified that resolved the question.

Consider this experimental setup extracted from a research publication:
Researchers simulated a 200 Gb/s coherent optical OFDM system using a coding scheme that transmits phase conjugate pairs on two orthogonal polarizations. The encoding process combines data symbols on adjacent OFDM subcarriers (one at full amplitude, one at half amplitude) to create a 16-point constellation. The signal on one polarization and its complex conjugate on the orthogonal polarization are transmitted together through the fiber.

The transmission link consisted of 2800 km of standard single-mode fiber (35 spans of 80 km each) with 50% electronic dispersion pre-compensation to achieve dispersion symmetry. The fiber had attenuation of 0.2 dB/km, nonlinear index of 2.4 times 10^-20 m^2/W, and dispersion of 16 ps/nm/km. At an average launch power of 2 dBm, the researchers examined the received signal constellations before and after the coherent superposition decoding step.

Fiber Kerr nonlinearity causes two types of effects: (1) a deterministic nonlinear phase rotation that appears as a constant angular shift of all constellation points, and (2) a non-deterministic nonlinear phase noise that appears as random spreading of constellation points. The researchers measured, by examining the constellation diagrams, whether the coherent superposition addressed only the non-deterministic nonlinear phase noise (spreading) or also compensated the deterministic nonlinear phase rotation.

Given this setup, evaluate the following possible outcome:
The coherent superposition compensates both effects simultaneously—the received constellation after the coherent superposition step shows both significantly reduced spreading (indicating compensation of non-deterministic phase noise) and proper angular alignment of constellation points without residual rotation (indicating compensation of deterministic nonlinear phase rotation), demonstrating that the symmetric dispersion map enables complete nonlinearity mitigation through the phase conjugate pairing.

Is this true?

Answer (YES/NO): YES